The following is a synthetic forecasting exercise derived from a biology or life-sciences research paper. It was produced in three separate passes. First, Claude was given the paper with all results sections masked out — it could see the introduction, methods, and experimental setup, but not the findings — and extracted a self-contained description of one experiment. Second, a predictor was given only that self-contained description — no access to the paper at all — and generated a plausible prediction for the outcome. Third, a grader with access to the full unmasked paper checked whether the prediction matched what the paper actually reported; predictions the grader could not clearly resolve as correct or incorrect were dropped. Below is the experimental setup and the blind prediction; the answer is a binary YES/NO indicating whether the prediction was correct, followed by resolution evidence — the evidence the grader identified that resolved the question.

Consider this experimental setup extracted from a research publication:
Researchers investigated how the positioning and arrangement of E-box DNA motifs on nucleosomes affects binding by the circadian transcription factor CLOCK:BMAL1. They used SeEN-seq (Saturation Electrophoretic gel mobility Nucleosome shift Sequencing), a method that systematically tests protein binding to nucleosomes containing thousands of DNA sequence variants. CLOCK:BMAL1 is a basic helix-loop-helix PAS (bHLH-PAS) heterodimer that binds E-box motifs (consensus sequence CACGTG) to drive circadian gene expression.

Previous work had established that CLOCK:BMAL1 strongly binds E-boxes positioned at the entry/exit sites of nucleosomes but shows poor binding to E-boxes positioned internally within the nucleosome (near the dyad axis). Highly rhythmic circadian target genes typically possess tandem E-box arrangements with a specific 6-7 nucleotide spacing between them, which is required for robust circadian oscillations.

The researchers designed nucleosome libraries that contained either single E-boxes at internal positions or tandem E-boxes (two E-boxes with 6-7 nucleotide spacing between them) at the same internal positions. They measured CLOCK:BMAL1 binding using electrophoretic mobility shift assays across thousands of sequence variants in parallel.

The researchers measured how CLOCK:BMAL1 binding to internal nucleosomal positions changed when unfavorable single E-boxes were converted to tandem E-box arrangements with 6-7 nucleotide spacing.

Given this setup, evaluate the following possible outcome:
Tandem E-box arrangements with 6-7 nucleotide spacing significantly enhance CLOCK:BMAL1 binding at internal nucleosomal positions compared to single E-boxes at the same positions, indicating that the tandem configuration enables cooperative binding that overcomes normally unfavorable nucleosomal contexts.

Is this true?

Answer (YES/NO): YES